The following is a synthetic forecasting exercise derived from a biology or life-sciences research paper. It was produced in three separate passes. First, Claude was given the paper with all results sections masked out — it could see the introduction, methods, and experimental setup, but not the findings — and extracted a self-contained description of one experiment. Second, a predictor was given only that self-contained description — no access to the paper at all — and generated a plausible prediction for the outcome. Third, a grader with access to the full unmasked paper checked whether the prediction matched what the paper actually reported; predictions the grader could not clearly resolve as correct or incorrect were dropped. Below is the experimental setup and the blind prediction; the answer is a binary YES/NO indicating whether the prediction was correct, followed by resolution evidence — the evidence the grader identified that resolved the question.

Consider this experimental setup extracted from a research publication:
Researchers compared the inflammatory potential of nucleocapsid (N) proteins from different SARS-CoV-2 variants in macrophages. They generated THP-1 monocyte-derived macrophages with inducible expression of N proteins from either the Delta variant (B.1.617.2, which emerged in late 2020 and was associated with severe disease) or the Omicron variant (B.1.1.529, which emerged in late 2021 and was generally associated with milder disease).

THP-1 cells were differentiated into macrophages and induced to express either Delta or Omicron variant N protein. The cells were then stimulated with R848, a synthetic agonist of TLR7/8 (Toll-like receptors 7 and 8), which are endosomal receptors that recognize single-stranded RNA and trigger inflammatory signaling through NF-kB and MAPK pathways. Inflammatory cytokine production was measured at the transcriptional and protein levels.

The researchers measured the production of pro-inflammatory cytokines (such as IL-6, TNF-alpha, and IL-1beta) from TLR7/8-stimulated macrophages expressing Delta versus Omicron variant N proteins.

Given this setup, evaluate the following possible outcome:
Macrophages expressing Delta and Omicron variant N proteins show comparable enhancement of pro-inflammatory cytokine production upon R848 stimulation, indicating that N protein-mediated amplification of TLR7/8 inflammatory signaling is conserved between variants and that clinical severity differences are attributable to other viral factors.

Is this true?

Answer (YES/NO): NO